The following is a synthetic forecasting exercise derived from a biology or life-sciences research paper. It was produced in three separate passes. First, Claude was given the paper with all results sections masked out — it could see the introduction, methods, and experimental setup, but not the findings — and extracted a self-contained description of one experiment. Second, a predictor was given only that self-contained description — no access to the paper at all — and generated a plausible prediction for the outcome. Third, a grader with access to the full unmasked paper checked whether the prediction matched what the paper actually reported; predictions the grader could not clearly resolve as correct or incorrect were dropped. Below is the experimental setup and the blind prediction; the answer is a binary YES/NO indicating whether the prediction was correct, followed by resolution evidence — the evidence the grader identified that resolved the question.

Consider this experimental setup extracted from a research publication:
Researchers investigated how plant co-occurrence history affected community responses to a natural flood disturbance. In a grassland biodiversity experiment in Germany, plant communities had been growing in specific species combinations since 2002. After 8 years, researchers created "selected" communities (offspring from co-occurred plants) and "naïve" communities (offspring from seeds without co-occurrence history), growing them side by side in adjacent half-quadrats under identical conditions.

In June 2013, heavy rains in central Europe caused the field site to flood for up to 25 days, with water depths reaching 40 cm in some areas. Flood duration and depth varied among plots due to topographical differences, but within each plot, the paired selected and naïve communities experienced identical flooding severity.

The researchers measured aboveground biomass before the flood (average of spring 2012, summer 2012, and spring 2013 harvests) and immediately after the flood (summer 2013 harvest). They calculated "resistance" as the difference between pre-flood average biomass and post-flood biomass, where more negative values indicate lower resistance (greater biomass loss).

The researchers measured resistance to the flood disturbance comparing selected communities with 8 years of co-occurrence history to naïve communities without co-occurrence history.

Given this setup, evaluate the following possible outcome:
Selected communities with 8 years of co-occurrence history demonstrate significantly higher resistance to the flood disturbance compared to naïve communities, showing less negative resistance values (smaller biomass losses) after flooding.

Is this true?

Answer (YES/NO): NO